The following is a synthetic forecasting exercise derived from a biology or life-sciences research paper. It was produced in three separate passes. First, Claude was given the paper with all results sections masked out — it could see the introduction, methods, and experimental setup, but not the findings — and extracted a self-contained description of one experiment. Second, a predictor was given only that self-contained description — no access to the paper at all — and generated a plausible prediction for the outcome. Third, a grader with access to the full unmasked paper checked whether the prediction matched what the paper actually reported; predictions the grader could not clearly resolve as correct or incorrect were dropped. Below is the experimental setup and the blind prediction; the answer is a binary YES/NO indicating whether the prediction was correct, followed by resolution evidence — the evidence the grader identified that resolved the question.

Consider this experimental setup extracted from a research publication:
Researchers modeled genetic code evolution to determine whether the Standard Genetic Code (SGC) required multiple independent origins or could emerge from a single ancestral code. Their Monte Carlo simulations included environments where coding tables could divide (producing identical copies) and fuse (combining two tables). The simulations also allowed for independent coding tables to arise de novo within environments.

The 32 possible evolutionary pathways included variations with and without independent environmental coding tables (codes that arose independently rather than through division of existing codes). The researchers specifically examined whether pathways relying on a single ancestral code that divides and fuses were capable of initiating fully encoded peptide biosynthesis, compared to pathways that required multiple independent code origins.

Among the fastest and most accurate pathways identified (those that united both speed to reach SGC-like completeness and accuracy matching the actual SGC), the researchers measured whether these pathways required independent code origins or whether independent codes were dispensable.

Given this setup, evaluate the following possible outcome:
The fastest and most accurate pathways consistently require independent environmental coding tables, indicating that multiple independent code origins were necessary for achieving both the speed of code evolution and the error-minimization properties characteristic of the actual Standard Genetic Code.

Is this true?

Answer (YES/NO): NO